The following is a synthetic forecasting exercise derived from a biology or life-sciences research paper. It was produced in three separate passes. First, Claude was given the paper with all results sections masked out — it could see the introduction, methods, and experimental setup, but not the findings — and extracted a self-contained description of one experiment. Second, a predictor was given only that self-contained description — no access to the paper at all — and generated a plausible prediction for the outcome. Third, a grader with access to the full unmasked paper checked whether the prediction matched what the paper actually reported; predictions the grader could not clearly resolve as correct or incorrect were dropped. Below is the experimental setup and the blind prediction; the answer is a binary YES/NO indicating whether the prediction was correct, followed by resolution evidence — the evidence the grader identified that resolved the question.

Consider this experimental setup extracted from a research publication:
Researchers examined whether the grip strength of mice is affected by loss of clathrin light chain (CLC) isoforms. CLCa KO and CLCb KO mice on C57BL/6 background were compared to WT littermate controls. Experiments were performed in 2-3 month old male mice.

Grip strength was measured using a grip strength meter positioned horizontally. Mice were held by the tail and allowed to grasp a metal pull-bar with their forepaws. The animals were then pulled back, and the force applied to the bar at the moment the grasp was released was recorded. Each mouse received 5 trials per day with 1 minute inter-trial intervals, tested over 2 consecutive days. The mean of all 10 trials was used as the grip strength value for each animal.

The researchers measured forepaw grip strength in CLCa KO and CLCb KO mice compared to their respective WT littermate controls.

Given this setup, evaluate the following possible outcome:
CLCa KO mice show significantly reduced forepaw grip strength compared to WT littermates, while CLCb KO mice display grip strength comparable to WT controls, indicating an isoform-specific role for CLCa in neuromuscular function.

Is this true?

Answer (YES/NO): NO